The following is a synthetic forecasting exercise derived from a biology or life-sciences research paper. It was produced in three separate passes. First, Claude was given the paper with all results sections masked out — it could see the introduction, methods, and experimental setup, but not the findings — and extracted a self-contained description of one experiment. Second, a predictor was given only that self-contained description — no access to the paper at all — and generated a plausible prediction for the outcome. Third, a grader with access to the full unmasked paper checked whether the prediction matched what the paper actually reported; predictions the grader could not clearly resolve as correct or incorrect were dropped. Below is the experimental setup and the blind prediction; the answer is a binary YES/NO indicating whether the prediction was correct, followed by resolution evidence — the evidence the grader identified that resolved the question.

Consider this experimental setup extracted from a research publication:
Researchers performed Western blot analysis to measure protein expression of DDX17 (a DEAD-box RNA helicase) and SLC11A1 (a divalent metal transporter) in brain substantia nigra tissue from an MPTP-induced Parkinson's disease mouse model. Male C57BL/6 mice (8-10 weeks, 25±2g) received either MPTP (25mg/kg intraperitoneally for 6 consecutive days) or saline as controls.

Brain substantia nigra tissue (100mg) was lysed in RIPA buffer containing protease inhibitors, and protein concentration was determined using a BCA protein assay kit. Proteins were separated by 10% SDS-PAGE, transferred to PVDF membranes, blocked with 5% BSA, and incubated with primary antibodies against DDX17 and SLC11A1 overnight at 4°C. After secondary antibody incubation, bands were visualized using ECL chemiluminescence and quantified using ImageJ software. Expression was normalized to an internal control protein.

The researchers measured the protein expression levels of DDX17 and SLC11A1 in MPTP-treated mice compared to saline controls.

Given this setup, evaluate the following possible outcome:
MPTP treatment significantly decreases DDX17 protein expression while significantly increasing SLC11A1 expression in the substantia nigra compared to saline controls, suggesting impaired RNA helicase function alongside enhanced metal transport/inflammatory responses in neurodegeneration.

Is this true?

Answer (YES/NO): NO